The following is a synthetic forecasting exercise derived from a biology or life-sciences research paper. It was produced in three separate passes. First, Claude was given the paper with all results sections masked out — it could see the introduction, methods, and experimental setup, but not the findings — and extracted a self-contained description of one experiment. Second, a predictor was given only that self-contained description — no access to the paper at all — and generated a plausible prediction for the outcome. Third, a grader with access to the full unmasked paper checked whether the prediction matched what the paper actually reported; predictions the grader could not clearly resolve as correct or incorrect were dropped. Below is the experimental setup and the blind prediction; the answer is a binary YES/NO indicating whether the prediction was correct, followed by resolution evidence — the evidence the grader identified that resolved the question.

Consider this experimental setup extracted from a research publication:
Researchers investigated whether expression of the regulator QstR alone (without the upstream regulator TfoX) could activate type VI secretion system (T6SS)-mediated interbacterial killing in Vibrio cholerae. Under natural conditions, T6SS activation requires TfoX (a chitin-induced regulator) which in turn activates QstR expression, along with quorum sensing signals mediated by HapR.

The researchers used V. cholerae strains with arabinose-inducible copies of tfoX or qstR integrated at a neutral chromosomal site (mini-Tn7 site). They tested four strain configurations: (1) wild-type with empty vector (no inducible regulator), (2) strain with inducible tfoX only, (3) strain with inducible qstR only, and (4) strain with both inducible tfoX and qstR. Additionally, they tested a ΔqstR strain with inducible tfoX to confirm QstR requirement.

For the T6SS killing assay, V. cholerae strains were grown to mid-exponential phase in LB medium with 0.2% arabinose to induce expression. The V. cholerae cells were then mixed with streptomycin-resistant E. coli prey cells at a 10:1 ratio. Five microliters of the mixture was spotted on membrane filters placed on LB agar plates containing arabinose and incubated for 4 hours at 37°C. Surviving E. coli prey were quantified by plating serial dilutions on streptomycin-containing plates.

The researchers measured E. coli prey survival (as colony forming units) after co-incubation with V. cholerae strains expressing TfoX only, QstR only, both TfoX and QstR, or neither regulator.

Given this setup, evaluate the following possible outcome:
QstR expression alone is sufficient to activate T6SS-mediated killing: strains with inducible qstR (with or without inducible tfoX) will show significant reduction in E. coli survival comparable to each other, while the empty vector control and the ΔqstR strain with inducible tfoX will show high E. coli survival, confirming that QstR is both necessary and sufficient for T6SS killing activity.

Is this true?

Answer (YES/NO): YES